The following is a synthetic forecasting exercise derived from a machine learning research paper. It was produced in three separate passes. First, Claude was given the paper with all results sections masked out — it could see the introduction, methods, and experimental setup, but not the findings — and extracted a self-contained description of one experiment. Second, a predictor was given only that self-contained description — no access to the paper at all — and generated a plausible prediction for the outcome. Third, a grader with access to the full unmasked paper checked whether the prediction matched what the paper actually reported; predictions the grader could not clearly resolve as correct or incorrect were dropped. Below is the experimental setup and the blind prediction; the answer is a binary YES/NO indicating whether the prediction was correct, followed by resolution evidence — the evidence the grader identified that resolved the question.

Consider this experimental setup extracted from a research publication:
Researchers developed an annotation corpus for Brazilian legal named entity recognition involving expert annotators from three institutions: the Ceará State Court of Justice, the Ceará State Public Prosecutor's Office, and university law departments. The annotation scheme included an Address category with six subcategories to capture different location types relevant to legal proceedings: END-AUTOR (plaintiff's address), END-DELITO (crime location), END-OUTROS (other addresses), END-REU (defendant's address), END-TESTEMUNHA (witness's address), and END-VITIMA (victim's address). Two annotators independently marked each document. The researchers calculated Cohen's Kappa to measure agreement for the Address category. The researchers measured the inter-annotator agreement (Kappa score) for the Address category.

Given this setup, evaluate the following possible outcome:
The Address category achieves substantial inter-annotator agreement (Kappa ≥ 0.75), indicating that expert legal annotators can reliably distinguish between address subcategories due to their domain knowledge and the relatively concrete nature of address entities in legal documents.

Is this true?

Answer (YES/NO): NO